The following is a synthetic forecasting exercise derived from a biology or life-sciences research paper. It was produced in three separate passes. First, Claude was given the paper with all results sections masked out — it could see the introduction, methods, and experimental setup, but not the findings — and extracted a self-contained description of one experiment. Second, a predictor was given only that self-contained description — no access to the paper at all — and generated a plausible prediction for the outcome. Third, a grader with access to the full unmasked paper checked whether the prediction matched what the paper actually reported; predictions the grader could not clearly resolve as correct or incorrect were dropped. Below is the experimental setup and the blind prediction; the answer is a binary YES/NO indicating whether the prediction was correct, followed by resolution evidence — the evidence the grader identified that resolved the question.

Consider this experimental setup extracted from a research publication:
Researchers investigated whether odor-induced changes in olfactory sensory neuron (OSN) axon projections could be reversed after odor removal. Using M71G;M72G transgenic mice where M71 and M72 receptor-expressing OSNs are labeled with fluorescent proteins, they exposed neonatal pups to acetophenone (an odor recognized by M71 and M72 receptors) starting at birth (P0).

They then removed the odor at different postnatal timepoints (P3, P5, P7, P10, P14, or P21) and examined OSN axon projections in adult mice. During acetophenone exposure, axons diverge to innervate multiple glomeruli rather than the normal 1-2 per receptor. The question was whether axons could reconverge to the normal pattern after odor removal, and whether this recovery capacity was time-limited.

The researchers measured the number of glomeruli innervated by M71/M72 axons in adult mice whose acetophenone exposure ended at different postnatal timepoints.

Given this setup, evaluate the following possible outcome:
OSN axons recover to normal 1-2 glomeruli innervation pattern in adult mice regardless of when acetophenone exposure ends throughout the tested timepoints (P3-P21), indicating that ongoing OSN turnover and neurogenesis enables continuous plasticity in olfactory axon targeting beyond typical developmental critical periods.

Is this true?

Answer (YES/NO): NO